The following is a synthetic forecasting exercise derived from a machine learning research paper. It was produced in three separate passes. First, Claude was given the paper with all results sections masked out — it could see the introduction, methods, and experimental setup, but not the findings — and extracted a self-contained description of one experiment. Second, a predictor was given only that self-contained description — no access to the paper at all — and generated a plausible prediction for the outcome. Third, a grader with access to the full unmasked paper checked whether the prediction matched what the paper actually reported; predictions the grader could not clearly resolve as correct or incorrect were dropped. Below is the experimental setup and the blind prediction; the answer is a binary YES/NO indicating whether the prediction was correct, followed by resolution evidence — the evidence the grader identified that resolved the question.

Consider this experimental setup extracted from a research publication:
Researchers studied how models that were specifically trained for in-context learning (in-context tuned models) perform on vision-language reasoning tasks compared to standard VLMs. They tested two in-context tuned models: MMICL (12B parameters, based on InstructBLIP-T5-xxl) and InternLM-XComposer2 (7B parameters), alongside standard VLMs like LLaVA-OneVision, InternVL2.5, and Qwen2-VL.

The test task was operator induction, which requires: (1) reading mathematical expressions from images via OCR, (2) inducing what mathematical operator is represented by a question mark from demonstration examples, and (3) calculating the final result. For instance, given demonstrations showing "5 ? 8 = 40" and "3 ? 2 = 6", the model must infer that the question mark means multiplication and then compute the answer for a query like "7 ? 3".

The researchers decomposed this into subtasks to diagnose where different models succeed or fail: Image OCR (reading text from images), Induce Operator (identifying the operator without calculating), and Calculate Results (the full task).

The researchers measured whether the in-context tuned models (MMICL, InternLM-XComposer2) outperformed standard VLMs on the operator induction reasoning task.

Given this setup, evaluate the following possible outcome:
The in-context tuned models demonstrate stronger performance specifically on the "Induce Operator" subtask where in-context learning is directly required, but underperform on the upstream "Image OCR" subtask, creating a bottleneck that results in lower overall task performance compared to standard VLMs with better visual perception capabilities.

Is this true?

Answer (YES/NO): NO